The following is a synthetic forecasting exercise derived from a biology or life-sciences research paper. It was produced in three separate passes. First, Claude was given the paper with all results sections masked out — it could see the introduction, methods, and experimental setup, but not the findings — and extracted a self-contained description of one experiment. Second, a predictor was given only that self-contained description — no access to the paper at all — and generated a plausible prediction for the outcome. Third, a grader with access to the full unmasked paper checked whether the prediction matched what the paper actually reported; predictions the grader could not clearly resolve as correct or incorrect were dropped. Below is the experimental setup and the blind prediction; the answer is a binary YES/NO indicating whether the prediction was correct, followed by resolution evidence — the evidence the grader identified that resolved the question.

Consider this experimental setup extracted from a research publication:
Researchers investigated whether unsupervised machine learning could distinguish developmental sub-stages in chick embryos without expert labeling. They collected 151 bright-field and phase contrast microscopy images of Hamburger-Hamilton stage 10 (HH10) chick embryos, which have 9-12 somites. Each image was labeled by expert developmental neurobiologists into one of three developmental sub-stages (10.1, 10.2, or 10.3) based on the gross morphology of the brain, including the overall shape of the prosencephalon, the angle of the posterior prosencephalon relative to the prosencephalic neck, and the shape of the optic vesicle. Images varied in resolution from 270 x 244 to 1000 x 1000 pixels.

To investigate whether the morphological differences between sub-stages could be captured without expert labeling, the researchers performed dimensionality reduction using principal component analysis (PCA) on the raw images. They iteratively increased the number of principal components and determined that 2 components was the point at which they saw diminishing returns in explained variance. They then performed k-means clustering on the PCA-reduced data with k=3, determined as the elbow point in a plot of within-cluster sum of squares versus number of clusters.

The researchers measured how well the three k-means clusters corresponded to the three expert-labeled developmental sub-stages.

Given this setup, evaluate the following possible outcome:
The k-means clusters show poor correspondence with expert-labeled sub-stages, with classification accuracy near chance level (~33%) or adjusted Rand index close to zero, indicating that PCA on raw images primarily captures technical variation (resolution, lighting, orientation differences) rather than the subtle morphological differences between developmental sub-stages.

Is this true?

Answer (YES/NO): NO